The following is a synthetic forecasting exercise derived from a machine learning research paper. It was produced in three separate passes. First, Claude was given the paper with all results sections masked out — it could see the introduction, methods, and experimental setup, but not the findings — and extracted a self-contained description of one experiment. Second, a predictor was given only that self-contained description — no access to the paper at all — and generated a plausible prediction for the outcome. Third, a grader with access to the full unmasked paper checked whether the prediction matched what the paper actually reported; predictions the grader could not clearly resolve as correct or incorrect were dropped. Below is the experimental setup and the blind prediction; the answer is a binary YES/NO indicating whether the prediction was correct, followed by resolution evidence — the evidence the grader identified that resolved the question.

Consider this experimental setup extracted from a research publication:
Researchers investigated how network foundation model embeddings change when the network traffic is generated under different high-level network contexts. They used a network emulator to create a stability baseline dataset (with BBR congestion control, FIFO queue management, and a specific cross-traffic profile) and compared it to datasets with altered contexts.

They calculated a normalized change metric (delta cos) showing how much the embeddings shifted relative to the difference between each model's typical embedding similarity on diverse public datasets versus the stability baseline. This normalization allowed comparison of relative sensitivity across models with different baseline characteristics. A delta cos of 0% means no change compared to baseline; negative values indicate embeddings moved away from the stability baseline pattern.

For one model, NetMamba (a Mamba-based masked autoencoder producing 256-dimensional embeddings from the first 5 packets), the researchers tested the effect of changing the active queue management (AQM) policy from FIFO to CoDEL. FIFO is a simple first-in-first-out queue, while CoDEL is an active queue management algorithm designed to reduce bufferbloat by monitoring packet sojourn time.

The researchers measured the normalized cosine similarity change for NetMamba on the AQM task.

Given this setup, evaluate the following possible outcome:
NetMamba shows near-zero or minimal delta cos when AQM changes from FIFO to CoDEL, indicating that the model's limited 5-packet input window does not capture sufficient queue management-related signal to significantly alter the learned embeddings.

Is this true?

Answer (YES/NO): NO